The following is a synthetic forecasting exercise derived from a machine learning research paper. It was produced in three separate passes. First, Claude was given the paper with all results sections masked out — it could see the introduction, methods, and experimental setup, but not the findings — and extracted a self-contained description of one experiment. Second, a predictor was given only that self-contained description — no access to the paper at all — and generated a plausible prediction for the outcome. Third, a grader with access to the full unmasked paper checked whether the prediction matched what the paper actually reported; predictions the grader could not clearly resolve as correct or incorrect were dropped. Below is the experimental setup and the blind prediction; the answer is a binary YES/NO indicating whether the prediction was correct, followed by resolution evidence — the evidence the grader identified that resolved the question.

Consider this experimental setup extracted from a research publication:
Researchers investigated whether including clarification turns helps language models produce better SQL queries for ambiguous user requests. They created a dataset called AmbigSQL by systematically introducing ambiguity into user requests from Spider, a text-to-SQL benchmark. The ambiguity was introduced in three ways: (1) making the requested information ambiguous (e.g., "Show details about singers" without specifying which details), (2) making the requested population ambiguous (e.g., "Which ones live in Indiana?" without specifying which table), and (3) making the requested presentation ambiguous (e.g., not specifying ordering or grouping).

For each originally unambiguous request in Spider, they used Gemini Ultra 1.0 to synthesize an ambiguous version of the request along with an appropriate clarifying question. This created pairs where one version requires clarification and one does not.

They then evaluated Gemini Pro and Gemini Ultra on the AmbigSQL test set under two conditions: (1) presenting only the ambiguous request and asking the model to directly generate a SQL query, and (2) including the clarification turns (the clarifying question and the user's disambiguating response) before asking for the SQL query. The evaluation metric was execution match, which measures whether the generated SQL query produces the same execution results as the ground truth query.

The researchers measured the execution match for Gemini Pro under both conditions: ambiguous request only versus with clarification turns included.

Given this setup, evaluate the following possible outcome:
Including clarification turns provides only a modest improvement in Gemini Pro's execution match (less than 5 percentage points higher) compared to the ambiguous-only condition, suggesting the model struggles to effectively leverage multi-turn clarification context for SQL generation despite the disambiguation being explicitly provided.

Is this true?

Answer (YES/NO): NO